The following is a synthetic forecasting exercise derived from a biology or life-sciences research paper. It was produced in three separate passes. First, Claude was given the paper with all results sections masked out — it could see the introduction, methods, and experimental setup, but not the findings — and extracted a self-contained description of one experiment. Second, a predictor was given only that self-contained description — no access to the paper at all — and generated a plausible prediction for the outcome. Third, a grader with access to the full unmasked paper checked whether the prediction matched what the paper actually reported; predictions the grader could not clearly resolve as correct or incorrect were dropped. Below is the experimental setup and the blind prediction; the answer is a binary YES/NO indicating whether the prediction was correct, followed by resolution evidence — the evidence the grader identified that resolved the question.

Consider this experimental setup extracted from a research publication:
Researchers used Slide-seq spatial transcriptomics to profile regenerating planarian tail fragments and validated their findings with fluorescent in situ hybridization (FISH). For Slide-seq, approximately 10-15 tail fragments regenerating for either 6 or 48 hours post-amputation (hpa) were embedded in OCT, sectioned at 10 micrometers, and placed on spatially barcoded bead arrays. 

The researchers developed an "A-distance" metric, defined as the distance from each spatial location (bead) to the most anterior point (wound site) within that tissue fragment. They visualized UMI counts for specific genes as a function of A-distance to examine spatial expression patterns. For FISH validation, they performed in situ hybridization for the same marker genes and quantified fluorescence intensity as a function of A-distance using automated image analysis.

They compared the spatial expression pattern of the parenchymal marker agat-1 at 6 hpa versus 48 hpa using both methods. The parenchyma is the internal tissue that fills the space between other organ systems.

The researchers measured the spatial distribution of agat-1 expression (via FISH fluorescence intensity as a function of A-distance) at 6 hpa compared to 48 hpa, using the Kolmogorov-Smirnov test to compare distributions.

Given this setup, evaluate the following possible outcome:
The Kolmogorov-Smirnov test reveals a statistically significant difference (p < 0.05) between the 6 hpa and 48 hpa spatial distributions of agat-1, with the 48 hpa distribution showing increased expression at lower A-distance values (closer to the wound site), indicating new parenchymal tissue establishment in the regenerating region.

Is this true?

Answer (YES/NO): NO